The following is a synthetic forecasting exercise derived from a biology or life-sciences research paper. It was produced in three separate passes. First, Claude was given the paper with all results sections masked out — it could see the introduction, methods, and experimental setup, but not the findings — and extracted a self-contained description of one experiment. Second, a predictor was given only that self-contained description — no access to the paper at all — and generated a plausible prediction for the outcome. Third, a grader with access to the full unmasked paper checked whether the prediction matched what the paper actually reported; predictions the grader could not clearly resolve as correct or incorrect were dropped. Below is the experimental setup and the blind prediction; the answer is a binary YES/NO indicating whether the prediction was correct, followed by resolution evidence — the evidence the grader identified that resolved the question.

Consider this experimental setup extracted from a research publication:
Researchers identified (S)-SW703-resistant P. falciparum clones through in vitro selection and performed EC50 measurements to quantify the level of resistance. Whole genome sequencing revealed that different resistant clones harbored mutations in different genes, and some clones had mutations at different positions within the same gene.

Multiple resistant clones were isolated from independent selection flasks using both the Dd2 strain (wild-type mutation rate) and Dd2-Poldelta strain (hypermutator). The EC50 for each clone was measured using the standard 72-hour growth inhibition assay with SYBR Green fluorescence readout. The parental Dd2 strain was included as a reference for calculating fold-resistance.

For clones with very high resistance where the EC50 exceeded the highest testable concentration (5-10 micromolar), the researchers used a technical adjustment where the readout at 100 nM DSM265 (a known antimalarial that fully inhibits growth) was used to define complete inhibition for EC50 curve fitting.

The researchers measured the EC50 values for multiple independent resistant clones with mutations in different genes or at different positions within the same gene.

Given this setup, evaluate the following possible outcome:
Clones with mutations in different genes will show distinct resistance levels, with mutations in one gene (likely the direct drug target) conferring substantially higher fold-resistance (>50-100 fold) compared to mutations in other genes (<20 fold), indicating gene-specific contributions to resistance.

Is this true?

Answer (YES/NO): NO